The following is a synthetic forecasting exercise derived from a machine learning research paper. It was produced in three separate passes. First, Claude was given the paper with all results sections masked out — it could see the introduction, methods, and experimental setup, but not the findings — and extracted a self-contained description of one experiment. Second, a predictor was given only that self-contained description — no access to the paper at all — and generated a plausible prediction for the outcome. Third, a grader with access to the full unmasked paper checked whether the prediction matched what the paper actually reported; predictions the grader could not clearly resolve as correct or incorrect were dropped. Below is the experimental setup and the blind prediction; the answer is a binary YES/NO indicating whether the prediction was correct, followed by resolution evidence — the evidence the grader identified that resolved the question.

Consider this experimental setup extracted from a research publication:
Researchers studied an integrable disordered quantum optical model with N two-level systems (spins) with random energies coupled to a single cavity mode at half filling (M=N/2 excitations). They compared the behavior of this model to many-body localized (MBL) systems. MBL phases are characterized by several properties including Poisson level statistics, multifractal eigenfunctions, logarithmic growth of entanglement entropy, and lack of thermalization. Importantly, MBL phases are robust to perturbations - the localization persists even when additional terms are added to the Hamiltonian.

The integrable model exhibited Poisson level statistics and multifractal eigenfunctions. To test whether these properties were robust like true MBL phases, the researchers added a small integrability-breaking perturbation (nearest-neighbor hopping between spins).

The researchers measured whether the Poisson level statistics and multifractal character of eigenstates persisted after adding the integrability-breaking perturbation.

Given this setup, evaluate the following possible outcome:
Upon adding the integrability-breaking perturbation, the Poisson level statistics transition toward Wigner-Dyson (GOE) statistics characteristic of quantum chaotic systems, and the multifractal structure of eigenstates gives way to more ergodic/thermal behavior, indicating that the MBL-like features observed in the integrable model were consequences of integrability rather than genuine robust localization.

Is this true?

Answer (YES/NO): YES